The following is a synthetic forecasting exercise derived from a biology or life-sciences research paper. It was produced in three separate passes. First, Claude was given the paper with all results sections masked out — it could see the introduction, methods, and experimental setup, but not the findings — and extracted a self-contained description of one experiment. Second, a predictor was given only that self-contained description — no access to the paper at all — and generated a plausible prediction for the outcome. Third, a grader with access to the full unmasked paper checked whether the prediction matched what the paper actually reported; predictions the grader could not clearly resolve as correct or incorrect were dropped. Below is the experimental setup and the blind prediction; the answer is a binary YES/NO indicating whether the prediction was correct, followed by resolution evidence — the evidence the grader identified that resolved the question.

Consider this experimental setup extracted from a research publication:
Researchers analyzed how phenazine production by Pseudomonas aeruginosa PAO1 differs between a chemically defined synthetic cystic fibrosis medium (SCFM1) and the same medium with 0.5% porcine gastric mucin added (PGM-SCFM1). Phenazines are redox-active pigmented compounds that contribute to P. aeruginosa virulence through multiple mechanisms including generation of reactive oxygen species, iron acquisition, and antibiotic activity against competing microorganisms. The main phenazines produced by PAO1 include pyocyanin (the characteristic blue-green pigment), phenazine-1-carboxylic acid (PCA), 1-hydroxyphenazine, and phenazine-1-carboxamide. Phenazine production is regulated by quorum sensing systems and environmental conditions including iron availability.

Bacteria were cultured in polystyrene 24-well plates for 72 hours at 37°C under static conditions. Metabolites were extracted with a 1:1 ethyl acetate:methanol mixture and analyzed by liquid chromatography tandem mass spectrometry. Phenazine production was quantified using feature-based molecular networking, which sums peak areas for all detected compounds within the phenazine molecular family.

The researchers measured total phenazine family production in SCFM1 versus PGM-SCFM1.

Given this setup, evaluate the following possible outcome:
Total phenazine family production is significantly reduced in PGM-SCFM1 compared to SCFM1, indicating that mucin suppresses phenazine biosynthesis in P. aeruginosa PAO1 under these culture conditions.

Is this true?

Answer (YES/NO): NO